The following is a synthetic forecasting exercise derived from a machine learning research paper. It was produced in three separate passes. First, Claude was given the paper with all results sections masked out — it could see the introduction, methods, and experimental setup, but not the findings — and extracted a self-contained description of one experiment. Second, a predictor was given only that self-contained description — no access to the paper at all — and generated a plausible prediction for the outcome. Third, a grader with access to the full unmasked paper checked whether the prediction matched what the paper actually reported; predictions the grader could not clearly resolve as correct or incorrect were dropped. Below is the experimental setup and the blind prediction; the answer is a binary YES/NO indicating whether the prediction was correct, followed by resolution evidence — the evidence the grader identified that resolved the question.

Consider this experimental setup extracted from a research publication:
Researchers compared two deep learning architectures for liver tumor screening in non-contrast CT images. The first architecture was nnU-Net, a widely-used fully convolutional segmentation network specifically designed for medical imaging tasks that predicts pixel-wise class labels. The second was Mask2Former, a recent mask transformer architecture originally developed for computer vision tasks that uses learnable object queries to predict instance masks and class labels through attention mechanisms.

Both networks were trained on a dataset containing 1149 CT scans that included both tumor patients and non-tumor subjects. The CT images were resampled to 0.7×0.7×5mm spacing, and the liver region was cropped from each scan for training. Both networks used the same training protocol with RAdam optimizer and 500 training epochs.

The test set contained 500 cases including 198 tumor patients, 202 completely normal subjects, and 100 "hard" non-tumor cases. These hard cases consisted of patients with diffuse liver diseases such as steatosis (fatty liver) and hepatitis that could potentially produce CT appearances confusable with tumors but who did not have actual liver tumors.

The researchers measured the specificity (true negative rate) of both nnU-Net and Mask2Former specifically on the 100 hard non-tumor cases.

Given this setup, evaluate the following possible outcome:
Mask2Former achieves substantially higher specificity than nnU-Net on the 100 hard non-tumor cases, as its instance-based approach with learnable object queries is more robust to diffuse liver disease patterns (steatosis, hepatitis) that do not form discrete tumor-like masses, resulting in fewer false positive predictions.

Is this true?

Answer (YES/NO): NO